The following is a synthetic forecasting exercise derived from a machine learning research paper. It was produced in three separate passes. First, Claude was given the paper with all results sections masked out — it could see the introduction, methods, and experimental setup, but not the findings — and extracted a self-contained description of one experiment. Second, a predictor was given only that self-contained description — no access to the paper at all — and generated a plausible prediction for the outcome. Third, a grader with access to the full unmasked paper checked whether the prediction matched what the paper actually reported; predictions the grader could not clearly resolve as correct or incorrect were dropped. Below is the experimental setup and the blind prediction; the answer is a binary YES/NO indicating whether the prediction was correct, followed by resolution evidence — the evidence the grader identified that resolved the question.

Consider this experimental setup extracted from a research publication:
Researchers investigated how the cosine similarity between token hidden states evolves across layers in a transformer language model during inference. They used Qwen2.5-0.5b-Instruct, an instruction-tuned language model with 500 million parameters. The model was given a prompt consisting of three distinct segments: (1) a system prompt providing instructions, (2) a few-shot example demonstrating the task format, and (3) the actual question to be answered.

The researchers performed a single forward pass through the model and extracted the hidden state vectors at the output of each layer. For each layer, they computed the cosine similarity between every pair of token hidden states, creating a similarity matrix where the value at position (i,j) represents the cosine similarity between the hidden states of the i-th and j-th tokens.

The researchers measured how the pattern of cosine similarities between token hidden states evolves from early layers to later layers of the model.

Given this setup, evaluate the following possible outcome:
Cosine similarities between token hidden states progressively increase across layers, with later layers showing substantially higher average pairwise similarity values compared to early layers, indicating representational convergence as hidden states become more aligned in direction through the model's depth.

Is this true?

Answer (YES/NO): YES